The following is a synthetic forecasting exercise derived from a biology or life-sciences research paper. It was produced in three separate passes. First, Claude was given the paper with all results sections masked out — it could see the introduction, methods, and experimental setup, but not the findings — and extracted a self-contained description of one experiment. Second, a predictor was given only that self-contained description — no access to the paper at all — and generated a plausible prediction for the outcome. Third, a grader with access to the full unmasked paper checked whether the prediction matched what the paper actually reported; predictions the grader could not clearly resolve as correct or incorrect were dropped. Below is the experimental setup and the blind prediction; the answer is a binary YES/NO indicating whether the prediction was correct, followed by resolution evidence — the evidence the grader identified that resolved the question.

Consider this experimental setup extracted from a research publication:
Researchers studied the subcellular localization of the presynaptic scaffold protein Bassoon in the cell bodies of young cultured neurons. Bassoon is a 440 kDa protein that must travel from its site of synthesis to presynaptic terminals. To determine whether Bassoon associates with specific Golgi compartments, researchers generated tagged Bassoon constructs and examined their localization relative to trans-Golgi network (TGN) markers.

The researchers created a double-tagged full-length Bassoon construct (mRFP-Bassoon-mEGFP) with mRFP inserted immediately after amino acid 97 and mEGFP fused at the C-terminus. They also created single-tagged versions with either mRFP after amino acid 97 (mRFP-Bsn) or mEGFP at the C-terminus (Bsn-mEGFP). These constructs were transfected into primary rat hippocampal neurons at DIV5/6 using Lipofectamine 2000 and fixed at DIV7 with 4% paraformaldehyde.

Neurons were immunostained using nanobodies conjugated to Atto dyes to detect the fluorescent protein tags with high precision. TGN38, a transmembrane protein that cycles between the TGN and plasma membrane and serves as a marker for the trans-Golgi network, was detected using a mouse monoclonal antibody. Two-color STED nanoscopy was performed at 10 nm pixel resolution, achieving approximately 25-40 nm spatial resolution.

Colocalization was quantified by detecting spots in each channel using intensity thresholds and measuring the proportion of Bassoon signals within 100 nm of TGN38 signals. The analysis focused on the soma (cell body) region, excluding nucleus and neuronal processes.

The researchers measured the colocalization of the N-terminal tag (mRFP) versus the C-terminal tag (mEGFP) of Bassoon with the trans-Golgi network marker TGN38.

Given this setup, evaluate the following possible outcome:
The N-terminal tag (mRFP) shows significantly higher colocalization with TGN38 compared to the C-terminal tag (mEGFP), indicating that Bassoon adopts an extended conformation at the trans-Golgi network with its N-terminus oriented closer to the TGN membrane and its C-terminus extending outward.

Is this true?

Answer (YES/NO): YES